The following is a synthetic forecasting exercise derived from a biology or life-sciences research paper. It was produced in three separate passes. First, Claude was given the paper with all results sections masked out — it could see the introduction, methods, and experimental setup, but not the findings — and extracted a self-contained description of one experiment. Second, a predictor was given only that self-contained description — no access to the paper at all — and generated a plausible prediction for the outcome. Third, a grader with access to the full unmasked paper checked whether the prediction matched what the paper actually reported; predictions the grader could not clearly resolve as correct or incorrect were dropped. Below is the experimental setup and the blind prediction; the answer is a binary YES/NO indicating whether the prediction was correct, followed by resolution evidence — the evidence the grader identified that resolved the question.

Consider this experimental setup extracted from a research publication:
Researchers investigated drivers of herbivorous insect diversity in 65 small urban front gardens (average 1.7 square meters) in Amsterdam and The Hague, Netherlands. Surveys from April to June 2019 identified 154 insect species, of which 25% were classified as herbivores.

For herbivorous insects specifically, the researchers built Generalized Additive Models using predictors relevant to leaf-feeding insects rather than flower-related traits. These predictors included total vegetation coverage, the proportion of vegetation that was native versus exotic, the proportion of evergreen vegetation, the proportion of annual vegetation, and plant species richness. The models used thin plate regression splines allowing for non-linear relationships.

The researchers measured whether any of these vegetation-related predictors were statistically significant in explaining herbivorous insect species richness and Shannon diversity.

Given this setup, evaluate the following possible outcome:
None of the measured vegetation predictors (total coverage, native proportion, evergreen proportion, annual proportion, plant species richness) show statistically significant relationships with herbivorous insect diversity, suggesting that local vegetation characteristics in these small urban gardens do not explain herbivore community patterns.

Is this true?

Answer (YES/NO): YES